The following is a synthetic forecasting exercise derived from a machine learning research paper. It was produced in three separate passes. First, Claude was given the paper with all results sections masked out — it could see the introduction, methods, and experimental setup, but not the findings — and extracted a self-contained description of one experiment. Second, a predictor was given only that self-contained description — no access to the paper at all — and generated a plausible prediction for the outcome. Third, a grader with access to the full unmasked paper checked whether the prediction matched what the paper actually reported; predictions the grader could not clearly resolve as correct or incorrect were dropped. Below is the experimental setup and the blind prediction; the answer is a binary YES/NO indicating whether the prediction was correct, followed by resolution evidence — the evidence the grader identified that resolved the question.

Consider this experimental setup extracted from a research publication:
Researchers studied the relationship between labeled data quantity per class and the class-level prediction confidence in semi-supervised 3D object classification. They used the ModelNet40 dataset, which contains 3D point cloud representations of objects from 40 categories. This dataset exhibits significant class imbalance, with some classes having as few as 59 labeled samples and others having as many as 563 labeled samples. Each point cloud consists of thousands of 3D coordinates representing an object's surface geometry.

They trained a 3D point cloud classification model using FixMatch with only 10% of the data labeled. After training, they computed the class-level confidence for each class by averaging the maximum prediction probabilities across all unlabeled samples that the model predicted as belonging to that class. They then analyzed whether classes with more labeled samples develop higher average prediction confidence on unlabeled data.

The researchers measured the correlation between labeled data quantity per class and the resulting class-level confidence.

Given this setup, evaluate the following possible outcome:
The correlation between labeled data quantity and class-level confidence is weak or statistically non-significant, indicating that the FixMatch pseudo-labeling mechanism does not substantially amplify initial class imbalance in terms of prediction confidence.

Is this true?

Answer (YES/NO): YES